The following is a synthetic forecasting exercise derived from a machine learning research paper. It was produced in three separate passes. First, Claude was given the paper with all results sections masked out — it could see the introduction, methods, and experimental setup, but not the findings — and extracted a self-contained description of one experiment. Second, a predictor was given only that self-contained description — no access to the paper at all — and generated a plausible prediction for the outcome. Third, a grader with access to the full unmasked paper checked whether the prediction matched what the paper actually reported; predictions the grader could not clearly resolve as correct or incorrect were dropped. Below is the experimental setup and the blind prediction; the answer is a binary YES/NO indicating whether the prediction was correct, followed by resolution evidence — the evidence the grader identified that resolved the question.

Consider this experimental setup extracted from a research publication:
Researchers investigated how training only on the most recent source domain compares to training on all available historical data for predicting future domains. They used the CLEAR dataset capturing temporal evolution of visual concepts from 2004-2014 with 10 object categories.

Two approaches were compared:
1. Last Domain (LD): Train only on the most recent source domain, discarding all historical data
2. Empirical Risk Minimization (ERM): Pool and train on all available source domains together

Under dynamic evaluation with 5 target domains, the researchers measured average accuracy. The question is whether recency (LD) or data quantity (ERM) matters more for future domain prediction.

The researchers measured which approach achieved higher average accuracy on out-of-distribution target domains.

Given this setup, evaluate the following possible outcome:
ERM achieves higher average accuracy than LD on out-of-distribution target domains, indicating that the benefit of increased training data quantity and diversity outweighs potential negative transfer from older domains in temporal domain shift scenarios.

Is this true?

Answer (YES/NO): YES